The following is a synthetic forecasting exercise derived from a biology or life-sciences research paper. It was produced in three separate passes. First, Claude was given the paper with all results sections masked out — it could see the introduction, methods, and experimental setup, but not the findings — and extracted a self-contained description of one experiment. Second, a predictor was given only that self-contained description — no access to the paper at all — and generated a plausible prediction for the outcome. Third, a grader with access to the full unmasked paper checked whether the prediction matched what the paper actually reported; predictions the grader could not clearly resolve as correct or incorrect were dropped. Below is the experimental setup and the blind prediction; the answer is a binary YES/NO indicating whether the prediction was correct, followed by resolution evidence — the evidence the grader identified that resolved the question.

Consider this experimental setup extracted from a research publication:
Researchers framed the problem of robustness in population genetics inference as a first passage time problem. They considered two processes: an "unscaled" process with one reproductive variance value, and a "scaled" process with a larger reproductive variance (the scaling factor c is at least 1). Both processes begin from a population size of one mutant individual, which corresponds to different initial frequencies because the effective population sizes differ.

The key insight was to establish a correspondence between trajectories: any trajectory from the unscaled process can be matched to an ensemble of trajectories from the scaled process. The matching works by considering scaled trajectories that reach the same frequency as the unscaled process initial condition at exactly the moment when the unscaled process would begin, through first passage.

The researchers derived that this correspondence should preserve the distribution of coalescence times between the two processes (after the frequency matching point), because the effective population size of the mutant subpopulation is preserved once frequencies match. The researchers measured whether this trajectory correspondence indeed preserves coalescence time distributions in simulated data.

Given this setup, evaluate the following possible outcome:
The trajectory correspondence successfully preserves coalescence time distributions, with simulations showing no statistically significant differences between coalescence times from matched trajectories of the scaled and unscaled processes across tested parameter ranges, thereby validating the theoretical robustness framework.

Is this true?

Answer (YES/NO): NO